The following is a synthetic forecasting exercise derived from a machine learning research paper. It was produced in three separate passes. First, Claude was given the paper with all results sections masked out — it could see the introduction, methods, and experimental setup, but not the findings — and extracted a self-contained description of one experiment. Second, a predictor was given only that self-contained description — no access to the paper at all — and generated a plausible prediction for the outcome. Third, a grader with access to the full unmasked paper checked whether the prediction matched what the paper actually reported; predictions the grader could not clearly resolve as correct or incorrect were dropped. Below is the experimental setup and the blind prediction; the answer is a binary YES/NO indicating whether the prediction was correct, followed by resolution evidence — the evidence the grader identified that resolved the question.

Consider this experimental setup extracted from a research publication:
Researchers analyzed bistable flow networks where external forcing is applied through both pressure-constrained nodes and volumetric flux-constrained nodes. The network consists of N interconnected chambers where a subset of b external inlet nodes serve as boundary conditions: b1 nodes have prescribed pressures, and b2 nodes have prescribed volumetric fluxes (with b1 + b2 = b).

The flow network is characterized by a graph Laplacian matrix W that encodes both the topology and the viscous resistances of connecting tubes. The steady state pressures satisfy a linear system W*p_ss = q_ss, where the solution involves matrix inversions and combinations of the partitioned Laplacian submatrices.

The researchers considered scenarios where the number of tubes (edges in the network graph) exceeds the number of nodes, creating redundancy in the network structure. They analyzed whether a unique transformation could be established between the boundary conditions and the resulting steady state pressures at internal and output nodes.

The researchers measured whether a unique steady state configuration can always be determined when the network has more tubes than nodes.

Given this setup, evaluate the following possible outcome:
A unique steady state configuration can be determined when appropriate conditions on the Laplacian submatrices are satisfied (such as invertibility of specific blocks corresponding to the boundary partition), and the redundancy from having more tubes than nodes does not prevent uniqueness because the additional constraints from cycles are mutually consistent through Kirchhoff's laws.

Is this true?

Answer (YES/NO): NO